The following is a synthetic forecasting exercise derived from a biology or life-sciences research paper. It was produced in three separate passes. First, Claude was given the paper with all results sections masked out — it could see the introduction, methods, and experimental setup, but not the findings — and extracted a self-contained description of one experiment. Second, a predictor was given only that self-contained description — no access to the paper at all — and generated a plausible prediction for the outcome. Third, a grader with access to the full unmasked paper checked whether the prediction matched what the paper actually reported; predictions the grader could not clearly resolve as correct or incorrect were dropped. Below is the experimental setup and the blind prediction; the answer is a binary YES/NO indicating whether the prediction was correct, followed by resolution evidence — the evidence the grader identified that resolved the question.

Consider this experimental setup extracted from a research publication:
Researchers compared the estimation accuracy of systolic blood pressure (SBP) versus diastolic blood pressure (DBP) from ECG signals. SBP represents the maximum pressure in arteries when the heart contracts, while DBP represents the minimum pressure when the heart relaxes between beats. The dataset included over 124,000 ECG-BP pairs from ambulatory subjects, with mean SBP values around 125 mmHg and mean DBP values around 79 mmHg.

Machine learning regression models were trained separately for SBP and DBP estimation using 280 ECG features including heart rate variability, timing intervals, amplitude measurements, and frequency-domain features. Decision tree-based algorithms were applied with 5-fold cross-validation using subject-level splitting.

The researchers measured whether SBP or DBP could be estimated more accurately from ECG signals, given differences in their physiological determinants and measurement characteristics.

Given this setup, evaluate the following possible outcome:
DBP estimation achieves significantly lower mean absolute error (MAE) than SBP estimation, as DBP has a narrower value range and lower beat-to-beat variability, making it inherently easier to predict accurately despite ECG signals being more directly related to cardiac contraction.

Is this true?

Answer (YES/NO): YES